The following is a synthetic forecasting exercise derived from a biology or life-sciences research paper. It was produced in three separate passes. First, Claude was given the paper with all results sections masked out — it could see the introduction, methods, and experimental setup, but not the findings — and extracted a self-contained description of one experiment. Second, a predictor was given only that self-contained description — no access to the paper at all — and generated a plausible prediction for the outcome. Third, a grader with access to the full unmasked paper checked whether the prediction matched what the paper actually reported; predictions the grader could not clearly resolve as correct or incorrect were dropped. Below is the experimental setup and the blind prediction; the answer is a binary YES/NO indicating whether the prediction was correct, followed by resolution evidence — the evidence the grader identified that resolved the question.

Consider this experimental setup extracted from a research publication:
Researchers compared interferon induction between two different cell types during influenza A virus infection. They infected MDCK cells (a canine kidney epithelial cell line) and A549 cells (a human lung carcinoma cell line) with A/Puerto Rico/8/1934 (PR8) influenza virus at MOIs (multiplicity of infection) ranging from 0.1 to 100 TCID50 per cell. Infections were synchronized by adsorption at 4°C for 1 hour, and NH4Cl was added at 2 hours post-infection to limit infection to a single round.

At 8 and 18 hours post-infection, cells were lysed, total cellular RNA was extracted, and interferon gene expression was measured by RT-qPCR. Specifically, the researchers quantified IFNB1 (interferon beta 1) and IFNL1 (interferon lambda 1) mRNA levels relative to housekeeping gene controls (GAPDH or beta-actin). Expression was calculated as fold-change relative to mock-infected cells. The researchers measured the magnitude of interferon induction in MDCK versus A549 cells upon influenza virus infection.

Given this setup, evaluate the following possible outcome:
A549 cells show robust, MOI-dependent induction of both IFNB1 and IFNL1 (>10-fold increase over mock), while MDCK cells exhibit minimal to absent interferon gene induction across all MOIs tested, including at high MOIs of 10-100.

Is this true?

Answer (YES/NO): NO